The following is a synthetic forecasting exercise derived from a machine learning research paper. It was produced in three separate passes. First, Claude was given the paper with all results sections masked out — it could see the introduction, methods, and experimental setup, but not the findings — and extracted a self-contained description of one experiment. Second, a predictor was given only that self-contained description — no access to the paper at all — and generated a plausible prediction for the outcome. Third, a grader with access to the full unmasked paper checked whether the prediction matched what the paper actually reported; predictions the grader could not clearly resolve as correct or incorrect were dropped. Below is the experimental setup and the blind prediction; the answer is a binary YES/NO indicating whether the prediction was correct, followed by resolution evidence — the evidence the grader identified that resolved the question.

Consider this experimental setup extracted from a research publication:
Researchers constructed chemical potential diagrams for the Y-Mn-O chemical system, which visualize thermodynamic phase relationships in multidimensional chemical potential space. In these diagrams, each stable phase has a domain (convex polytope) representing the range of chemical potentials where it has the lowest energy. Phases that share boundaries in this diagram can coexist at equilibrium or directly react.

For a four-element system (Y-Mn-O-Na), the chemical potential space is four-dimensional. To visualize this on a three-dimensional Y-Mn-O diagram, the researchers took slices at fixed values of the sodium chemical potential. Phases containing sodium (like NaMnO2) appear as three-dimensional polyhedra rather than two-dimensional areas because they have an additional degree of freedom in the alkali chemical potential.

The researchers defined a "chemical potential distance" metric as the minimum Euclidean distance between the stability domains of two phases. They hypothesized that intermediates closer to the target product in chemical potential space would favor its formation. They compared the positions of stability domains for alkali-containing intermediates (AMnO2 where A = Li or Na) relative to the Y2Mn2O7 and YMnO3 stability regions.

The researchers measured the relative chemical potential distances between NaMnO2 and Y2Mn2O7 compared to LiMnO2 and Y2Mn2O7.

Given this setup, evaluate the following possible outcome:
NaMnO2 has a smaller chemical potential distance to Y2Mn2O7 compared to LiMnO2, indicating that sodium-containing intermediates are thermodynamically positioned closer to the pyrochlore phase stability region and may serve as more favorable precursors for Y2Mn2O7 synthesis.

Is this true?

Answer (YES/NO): YES